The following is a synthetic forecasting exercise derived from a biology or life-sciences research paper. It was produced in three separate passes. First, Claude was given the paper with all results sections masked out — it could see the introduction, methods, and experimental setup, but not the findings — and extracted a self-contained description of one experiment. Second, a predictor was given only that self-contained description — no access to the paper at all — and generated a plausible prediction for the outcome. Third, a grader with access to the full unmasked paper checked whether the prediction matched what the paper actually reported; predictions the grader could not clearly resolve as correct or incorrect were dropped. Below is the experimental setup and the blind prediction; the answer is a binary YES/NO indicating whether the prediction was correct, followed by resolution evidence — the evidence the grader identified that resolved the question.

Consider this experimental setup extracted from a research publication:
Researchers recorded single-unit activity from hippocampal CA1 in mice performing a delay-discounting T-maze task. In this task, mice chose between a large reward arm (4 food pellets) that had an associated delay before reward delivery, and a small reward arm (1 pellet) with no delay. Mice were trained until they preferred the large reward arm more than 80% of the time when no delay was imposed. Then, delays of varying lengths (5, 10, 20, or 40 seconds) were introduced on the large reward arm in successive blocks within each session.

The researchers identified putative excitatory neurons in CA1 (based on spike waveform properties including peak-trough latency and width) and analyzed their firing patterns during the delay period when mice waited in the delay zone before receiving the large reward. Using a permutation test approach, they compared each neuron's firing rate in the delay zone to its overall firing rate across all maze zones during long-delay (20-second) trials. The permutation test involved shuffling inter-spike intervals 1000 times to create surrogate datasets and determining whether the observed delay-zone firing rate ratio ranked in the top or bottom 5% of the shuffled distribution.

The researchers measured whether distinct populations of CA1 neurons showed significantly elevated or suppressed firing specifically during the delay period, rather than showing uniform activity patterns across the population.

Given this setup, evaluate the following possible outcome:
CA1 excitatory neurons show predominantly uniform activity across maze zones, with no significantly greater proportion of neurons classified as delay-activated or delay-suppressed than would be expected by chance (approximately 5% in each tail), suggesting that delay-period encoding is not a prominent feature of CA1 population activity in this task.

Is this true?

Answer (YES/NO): NO